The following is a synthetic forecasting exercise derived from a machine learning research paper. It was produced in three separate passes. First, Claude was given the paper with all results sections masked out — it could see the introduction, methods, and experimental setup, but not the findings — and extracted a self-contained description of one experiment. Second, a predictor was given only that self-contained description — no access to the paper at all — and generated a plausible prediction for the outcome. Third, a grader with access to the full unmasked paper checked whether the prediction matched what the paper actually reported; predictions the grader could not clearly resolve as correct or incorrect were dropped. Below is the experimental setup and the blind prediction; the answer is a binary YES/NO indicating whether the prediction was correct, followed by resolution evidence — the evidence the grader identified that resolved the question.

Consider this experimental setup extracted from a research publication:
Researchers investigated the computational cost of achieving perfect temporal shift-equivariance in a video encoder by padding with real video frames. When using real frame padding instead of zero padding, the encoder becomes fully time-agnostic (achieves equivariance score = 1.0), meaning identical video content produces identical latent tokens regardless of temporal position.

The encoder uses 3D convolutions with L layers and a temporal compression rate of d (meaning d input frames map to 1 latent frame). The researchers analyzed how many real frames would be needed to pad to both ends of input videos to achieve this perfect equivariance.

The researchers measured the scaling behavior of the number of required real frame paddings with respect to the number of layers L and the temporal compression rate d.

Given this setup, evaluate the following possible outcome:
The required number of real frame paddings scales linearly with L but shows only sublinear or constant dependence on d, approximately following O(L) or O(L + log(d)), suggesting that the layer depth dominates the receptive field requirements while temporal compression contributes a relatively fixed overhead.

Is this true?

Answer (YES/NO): NO